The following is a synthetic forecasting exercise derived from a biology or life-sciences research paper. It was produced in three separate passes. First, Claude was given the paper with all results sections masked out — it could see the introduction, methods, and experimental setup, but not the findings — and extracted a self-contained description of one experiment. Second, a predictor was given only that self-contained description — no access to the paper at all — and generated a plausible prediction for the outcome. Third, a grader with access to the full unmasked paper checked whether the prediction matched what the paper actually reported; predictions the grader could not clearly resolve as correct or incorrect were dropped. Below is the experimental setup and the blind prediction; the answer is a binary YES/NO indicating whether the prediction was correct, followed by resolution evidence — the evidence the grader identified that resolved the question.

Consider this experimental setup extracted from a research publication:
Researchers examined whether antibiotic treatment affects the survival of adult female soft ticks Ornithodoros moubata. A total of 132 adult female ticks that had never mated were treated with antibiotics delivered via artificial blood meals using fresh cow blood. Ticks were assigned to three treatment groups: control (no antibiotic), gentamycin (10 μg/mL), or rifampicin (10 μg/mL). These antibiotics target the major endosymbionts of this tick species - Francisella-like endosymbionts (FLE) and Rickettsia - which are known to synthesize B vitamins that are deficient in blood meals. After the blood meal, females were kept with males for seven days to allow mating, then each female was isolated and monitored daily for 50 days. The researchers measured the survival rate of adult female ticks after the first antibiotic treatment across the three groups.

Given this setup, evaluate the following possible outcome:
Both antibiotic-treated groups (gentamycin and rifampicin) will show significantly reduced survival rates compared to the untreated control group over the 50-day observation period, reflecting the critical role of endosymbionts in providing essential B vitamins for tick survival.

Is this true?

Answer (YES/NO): NO